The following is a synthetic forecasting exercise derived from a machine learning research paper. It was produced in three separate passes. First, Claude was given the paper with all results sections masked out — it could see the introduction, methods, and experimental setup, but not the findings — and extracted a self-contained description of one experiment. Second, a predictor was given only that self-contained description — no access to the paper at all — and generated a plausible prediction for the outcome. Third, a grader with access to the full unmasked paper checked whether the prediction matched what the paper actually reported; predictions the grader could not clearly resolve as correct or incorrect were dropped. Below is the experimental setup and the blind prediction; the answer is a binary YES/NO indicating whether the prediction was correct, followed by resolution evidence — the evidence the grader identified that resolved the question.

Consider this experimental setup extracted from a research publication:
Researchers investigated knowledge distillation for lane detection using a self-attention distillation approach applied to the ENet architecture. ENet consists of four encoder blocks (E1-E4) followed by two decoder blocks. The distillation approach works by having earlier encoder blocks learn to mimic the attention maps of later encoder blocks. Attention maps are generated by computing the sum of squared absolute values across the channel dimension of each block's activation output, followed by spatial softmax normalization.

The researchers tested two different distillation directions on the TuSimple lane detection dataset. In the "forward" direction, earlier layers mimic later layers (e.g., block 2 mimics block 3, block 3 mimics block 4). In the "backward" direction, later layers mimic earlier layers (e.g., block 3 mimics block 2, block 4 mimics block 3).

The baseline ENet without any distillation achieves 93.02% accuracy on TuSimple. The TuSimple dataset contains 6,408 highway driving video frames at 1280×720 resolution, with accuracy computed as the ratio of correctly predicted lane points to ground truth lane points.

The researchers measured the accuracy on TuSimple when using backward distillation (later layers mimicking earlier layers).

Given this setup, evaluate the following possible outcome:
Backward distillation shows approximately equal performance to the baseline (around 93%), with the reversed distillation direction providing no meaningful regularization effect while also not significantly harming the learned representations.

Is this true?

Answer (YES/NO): NO